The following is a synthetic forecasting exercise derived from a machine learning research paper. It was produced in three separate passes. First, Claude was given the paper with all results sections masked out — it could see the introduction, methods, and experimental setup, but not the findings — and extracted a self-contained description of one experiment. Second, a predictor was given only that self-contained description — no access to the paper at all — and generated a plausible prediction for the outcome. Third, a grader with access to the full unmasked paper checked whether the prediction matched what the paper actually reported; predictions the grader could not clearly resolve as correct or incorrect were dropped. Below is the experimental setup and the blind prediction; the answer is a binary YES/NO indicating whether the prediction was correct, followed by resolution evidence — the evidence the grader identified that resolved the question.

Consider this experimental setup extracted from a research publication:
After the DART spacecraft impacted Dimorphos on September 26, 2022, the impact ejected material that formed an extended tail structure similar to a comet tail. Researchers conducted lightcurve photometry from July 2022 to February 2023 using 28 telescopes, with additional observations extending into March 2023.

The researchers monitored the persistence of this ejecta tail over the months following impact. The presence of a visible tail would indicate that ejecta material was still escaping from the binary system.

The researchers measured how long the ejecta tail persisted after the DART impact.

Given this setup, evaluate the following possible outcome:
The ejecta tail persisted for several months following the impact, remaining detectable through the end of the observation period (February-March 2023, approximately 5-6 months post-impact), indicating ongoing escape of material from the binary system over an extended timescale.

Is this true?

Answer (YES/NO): YES